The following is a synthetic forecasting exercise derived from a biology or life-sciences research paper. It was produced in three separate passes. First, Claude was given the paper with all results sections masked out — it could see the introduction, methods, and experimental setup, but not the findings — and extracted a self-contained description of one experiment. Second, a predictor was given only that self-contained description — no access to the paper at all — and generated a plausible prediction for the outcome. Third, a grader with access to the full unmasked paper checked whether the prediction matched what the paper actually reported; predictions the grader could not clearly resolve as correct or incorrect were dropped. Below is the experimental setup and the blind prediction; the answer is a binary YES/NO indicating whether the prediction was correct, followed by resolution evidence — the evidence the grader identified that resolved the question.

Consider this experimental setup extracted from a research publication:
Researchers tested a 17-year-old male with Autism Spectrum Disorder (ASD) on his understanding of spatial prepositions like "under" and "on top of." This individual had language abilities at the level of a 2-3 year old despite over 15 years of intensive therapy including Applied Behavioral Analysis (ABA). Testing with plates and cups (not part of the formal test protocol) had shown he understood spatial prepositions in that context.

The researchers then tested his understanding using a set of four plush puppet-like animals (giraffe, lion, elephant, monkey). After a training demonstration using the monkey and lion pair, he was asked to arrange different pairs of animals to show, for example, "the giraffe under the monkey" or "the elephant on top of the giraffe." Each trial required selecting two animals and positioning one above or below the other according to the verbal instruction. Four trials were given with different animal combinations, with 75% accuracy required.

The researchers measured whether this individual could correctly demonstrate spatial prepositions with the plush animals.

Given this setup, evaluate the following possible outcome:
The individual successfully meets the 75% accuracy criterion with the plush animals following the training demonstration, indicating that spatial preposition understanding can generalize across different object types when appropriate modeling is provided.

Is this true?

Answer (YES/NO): NO